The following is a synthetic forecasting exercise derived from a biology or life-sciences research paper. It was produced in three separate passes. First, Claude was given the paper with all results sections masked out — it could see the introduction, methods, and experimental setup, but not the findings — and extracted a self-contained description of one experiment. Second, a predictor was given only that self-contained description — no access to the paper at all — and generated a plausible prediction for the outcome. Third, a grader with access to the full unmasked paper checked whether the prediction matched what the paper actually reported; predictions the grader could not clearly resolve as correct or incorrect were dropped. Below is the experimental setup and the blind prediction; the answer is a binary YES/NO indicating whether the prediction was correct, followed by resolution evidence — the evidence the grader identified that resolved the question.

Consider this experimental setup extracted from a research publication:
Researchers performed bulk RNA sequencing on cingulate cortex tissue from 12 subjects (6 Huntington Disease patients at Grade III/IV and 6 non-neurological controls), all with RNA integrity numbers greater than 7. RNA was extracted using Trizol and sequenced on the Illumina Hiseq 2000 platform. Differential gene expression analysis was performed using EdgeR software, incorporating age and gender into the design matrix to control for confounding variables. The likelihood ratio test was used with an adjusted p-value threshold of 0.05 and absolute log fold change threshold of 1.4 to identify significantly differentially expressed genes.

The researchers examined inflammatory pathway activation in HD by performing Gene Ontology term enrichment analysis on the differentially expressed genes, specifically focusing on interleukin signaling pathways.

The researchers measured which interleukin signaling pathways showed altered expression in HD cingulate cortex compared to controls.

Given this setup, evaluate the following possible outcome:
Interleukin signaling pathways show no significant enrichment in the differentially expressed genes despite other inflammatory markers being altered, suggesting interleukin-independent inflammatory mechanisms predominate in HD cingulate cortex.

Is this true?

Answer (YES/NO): NO